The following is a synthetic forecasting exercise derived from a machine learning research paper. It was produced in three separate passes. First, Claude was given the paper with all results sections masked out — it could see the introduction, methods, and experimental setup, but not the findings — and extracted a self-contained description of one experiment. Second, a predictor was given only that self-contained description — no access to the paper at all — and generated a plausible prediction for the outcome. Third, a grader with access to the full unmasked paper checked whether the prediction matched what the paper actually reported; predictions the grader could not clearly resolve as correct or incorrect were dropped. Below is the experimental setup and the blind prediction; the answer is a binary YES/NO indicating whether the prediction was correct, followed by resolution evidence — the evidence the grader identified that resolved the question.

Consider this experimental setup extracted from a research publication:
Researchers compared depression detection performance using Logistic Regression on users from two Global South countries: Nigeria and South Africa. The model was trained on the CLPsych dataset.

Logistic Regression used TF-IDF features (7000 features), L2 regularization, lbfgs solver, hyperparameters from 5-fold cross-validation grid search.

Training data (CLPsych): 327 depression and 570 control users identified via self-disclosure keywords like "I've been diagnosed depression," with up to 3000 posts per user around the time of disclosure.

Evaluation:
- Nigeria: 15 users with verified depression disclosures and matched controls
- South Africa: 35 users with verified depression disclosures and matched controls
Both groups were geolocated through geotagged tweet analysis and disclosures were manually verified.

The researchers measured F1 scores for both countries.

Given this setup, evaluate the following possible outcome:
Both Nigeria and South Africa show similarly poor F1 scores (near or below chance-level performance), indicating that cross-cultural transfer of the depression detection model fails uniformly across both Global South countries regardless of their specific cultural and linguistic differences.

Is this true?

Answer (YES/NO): NO